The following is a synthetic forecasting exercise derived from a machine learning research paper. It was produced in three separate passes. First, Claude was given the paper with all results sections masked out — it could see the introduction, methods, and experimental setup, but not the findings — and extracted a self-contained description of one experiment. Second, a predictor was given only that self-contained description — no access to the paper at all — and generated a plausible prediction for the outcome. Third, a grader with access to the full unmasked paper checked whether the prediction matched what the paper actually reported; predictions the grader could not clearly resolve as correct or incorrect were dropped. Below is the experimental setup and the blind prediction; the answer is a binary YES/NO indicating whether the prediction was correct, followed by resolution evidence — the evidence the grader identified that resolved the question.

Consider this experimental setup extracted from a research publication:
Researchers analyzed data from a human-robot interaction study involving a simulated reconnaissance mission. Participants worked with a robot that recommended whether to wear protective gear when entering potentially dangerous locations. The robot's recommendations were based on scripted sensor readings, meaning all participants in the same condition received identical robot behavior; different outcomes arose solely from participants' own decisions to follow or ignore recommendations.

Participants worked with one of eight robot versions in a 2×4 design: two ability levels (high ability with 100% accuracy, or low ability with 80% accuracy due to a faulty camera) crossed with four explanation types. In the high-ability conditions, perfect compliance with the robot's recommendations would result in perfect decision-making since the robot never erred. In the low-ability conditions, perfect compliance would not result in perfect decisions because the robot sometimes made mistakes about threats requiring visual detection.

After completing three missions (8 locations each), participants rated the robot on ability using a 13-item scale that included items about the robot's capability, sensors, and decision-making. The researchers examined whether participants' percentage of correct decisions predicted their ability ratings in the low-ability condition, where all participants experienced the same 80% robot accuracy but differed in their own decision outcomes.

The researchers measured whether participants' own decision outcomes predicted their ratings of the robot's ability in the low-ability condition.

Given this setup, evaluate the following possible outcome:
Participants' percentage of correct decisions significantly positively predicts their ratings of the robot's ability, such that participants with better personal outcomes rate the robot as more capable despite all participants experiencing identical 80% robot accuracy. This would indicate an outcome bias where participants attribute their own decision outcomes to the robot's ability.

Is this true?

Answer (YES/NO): NO